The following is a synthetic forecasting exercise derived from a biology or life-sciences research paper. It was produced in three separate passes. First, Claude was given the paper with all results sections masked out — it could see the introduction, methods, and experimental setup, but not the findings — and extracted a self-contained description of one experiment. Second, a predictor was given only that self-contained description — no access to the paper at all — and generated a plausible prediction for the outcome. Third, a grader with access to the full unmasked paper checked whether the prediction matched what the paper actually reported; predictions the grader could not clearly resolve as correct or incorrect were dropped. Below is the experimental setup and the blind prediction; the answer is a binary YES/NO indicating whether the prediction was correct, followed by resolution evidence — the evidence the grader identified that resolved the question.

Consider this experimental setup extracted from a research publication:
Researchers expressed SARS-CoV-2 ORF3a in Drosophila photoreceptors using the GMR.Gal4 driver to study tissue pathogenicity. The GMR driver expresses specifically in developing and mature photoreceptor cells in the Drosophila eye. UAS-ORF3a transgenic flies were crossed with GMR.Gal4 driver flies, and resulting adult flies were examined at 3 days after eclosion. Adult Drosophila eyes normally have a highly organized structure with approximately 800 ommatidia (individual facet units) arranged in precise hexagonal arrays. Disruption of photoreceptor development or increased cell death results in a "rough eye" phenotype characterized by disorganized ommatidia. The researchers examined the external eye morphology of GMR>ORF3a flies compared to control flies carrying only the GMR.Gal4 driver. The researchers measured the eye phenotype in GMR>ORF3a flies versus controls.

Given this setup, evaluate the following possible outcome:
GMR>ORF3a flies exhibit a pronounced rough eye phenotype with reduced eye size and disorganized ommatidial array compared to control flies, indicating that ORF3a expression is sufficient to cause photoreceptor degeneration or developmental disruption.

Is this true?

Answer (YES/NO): YES